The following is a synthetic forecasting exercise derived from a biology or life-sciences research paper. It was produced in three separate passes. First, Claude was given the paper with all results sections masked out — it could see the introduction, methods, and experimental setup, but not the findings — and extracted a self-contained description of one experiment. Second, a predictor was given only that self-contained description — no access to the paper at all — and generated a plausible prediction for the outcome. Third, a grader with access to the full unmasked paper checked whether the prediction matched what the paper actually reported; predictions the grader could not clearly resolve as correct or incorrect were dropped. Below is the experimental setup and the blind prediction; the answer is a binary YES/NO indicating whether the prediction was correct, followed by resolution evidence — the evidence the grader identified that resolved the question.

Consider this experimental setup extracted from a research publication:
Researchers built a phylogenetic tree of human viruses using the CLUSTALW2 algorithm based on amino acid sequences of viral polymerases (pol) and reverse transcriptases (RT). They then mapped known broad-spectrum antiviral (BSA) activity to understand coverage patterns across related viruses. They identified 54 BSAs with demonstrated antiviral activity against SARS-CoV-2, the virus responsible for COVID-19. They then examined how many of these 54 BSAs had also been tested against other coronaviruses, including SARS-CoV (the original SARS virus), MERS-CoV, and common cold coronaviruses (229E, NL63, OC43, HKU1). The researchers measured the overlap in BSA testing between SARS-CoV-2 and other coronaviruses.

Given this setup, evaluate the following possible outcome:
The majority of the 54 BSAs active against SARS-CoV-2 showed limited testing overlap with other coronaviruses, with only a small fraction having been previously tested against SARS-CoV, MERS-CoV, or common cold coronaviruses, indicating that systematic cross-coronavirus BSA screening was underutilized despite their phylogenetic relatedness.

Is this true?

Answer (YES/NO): NO